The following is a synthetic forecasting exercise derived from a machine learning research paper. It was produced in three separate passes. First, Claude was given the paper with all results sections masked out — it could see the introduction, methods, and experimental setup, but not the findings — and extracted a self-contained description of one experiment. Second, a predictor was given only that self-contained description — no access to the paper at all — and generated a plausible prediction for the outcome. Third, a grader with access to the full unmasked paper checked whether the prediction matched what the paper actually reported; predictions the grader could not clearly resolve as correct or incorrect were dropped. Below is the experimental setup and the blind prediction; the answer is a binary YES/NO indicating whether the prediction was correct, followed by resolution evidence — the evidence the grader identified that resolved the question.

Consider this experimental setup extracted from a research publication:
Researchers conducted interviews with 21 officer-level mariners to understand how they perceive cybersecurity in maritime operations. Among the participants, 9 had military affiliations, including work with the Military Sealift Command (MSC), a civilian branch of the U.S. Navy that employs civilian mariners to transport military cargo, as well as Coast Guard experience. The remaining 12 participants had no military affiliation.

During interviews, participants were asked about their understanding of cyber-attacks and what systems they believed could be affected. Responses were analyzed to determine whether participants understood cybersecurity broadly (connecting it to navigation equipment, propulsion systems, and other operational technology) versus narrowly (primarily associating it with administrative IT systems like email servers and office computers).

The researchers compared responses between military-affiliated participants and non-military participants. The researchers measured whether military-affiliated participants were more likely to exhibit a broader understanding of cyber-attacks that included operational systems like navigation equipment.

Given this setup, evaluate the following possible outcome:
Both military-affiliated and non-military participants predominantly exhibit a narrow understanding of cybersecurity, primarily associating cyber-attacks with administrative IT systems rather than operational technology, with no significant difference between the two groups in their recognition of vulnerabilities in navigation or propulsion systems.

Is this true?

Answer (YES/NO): NO